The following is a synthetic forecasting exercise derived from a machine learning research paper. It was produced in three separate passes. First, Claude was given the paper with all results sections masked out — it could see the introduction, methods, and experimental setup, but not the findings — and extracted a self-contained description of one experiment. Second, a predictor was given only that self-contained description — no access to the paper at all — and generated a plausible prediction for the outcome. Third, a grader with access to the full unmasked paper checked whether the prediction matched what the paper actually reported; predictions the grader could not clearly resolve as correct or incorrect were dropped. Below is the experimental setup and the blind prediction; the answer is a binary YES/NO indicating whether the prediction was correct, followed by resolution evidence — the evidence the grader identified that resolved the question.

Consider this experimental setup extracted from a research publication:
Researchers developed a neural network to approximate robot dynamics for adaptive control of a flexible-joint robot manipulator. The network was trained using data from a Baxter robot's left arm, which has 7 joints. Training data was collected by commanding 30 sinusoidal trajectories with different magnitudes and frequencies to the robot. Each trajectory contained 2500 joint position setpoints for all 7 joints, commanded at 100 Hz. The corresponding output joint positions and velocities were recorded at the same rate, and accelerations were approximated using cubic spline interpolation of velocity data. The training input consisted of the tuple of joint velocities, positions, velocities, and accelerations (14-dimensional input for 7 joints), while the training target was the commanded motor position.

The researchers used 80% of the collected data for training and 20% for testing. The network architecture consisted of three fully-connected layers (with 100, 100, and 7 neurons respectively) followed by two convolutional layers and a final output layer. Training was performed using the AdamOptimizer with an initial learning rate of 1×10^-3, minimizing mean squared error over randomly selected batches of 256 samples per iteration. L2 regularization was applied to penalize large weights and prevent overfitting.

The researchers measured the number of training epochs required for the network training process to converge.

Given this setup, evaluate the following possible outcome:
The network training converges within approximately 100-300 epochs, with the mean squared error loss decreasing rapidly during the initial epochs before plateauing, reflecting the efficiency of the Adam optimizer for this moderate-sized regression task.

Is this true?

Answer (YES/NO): NO